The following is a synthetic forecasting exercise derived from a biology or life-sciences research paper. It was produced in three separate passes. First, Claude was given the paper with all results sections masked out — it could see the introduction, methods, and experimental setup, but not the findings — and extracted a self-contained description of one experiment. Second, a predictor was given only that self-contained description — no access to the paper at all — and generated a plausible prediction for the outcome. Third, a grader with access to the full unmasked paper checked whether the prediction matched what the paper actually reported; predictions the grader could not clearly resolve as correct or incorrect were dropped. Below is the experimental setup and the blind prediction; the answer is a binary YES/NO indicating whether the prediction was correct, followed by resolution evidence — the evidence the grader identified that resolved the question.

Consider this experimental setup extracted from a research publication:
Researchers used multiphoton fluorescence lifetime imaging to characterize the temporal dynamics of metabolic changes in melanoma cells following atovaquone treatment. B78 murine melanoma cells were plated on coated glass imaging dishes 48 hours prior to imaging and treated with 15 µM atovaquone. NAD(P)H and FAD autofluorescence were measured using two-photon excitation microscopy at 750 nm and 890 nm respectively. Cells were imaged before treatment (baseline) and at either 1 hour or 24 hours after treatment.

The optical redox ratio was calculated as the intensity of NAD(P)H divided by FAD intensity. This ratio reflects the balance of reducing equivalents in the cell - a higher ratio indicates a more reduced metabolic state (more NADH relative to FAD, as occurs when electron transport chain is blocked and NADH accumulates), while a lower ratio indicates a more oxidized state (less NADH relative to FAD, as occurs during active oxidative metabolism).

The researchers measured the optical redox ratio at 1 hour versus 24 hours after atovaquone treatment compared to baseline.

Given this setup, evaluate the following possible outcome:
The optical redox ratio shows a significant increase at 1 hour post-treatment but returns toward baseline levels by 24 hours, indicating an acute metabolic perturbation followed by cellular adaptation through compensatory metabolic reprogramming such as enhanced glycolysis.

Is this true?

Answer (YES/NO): NO